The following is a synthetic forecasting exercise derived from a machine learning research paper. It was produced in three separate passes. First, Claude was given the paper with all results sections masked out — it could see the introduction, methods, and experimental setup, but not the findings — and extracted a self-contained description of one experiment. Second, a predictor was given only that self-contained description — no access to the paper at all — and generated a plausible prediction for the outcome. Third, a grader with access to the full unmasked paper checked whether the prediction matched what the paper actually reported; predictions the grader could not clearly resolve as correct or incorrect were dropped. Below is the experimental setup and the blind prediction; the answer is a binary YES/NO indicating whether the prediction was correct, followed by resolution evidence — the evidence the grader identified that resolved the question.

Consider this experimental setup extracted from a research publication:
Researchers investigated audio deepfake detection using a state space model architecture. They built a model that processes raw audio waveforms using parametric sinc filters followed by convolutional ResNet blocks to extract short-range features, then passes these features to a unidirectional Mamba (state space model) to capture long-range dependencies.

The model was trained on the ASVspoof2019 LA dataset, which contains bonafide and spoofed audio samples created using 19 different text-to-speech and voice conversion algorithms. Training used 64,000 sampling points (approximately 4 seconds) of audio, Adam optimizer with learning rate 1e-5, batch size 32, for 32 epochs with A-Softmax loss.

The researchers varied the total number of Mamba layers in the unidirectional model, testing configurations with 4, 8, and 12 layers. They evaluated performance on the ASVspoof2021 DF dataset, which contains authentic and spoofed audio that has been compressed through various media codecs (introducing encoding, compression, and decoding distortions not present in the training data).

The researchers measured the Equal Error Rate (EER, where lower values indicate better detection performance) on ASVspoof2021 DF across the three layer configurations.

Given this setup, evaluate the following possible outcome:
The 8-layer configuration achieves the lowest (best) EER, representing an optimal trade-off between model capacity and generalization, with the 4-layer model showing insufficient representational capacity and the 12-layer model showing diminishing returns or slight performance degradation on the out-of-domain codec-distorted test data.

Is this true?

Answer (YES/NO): NO